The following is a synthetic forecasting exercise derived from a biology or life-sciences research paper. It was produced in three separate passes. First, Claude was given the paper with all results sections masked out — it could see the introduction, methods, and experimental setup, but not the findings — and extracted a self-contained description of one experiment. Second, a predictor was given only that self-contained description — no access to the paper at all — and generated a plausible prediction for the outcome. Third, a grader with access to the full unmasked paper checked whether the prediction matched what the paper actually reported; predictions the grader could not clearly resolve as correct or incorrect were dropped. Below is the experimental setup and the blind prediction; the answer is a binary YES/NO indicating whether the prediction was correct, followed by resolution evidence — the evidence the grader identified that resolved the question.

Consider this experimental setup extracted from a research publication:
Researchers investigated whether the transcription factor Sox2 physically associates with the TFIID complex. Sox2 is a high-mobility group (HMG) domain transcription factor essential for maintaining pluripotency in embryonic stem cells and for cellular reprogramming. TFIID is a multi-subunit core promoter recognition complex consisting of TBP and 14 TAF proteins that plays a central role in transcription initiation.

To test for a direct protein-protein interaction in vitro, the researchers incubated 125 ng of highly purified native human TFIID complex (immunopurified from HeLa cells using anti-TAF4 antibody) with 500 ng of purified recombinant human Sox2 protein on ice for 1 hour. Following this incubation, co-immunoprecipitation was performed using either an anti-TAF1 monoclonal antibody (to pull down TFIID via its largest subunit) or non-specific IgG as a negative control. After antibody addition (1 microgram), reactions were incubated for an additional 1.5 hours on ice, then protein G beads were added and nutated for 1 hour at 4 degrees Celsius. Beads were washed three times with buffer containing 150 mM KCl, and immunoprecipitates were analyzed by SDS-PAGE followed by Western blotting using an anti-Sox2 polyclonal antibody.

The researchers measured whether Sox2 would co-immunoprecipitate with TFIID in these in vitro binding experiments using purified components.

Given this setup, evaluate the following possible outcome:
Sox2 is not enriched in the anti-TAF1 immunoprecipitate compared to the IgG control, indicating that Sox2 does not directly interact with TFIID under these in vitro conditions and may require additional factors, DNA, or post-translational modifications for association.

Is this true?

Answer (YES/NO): NO